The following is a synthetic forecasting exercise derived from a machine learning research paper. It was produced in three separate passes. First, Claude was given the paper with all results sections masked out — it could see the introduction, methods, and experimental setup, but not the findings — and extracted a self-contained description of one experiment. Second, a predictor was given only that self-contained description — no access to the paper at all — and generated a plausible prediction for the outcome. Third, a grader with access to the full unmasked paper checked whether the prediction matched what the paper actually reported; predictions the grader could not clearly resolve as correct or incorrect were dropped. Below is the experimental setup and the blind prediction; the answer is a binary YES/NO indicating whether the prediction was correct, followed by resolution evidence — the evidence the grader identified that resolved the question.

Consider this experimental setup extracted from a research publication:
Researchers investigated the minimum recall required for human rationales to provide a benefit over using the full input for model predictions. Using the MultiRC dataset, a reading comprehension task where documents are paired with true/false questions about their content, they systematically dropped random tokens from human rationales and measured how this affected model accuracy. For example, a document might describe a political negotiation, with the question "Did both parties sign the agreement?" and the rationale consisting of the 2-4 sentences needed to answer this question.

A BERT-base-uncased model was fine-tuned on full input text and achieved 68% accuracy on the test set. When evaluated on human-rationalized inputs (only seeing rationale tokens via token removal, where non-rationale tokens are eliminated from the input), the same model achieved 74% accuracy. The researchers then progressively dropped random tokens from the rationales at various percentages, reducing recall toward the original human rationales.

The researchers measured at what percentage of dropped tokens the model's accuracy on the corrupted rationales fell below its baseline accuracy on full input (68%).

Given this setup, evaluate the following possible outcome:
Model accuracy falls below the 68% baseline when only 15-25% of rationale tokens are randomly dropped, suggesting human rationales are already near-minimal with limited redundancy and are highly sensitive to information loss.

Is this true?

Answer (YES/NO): NO